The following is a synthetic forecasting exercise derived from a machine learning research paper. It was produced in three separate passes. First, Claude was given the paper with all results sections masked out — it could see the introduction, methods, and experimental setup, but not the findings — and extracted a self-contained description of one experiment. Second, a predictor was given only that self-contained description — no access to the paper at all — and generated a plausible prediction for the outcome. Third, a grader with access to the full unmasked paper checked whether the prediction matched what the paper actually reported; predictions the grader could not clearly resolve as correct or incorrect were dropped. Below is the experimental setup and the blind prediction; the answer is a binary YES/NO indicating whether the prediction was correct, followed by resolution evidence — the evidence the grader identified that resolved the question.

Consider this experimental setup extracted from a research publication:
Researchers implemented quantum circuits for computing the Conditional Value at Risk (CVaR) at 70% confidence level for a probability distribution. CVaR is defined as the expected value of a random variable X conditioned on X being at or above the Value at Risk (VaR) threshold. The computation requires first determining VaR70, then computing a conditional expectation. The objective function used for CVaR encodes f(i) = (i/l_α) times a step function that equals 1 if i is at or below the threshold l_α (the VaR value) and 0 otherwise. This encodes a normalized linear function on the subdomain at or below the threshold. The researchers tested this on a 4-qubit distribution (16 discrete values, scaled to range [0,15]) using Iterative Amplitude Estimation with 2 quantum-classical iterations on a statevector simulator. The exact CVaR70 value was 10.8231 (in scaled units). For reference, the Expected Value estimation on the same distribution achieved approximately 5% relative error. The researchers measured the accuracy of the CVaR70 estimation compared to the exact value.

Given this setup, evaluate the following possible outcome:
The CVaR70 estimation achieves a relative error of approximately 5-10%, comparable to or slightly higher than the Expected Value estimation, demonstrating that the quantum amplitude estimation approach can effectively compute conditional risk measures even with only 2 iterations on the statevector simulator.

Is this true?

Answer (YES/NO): NO